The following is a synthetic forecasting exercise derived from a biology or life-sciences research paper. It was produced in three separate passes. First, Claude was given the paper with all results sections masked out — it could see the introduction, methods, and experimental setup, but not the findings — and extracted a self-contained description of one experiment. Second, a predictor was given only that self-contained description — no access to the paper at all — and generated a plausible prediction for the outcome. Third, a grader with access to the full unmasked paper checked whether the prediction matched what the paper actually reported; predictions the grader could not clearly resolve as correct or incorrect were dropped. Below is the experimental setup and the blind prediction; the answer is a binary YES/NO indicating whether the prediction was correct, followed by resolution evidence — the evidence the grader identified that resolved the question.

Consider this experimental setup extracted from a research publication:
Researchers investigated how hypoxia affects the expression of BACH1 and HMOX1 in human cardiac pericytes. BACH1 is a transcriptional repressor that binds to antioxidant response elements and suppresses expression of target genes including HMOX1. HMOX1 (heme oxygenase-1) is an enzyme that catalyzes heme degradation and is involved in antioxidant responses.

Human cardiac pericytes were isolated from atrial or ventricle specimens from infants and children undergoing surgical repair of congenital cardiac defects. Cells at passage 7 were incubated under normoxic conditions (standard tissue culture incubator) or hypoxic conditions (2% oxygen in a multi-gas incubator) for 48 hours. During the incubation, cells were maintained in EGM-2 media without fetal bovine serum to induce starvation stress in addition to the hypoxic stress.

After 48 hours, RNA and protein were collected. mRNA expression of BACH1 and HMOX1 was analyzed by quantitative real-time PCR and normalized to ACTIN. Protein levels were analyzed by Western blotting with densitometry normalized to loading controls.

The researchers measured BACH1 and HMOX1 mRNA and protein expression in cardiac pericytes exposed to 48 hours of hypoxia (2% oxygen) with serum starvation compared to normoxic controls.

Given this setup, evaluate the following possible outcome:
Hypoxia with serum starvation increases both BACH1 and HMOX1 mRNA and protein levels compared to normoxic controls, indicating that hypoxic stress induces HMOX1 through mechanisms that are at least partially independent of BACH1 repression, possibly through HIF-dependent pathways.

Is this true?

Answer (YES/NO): NO